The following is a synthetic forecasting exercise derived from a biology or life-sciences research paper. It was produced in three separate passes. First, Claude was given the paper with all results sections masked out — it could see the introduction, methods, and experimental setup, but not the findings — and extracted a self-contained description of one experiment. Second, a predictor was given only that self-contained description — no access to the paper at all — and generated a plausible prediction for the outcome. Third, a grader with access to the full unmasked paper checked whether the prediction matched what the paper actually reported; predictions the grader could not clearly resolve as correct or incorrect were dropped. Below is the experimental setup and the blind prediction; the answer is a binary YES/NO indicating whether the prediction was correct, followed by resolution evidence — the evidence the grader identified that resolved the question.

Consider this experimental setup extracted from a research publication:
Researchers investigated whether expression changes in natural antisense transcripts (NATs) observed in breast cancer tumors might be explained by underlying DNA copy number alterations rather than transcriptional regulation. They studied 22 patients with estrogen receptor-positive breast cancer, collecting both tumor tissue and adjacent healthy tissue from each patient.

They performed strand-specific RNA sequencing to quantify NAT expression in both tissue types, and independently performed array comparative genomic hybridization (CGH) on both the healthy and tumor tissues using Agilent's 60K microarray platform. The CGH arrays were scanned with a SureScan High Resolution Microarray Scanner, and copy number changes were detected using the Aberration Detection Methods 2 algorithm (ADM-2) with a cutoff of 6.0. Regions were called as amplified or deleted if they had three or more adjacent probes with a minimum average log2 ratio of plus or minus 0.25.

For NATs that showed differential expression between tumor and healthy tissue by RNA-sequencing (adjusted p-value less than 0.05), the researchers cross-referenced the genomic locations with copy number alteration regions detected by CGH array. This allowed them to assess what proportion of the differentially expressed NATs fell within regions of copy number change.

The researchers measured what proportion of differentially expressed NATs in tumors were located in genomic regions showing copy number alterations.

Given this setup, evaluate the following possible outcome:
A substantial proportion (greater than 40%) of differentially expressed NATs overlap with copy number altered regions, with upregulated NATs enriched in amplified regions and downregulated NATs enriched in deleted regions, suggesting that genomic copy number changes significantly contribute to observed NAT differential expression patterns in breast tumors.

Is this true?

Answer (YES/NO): NO